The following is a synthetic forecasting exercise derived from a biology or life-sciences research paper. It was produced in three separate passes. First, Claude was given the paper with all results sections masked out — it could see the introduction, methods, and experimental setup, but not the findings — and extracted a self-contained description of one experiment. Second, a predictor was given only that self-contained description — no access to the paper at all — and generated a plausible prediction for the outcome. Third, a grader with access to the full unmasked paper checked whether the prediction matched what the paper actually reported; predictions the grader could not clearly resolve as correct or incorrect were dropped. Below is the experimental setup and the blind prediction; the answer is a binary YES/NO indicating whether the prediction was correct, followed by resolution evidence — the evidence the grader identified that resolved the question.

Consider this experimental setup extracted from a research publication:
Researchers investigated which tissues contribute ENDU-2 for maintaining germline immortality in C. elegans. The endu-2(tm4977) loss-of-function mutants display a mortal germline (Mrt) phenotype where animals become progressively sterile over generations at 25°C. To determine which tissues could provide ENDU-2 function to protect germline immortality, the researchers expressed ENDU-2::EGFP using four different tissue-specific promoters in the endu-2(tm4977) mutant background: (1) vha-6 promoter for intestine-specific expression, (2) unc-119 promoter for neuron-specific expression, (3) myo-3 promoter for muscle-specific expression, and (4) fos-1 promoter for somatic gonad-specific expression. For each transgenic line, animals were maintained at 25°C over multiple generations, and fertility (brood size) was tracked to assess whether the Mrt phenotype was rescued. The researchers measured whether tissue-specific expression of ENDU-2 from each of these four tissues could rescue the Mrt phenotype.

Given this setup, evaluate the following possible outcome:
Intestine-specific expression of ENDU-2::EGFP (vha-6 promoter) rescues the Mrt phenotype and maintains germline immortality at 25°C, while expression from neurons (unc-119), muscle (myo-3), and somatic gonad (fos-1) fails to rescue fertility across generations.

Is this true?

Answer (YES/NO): NO